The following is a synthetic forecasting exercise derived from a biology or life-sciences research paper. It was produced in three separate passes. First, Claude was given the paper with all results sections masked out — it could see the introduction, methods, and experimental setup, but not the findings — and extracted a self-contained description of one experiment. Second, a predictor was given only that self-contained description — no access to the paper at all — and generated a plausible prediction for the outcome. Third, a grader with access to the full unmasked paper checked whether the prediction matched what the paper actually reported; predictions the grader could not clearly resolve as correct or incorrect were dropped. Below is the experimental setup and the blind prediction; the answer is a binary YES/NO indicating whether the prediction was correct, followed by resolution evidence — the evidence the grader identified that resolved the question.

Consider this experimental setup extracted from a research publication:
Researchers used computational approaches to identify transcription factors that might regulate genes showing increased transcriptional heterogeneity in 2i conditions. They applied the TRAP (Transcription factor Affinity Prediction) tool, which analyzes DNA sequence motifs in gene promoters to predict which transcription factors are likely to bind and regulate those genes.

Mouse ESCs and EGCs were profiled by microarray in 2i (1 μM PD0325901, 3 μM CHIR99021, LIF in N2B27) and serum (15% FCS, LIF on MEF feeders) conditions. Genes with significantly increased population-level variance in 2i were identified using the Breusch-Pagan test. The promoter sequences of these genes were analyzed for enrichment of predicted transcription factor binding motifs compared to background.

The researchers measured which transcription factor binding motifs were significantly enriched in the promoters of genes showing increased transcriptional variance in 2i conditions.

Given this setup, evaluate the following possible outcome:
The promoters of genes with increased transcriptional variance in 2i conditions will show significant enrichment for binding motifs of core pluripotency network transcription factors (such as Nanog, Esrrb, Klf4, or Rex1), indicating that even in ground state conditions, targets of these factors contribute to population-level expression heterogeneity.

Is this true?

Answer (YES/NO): NO